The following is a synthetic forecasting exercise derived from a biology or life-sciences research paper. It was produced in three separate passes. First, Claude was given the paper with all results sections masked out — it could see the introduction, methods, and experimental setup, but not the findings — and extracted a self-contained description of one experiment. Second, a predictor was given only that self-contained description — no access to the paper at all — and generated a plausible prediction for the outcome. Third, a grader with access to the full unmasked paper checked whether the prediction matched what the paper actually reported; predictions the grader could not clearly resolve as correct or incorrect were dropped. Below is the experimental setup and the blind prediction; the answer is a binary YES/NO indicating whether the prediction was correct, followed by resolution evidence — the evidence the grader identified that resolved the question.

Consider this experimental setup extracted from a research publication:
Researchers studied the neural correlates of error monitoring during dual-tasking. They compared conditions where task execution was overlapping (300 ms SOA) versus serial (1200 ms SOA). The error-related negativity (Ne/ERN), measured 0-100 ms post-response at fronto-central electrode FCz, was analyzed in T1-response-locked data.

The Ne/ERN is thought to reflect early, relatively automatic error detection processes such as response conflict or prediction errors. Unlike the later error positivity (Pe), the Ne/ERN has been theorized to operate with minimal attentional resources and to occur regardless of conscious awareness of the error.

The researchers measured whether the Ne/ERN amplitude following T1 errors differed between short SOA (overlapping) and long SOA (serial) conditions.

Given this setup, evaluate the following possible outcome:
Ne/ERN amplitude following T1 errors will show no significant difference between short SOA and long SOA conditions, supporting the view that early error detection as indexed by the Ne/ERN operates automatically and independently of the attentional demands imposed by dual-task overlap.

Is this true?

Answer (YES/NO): YES